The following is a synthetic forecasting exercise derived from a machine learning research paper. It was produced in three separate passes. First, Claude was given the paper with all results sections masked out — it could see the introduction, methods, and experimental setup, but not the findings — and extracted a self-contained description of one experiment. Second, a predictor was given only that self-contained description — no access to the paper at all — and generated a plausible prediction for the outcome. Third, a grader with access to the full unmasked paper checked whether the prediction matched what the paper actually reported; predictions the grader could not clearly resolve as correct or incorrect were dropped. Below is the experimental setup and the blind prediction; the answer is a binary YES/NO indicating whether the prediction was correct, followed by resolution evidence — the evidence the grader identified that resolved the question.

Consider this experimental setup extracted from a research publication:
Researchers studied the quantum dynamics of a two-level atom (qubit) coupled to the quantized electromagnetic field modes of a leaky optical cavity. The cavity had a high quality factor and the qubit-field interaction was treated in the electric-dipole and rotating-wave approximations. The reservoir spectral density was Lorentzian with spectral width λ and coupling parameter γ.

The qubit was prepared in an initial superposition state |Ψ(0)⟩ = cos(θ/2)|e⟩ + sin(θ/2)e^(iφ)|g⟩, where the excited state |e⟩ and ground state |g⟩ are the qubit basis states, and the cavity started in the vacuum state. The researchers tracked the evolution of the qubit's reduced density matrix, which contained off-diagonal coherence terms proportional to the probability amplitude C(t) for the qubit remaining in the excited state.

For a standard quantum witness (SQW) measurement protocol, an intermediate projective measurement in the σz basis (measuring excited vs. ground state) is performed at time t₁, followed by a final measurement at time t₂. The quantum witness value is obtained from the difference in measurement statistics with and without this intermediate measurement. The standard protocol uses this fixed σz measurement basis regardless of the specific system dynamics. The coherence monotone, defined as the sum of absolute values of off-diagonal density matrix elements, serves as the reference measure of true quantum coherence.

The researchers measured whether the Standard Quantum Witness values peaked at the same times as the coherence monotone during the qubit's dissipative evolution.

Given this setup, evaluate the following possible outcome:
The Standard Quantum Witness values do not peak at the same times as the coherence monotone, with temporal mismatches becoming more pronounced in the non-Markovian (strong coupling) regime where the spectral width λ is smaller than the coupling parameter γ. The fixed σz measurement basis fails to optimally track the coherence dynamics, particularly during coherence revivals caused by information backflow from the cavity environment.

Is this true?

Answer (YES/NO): NO